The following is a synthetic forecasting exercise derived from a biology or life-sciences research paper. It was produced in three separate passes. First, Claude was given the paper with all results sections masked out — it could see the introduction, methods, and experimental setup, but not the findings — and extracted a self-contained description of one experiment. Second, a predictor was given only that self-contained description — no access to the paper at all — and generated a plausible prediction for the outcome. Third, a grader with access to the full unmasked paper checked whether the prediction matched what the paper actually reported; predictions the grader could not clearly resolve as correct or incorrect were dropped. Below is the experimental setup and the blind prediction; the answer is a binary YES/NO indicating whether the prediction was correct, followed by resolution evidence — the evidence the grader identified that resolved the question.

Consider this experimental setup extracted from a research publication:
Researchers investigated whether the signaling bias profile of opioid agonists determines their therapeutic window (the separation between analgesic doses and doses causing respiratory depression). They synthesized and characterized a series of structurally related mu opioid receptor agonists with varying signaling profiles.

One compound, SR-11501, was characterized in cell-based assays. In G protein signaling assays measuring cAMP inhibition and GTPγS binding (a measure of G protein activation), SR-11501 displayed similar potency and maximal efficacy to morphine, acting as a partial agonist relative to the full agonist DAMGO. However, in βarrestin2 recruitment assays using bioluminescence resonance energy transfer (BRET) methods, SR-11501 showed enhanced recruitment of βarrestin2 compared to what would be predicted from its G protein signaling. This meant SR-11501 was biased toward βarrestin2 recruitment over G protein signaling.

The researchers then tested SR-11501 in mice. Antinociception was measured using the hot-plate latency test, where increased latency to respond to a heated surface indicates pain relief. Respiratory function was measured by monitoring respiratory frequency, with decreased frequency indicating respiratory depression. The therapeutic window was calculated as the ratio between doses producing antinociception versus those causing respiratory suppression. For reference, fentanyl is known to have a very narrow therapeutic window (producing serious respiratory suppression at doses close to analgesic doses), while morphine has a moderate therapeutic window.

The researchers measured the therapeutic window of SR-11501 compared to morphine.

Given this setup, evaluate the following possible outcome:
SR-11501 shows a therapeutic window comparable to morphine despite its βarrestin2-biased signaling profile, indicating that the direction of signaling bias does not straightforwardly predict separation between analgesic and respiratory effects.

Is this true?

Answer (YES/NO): NO